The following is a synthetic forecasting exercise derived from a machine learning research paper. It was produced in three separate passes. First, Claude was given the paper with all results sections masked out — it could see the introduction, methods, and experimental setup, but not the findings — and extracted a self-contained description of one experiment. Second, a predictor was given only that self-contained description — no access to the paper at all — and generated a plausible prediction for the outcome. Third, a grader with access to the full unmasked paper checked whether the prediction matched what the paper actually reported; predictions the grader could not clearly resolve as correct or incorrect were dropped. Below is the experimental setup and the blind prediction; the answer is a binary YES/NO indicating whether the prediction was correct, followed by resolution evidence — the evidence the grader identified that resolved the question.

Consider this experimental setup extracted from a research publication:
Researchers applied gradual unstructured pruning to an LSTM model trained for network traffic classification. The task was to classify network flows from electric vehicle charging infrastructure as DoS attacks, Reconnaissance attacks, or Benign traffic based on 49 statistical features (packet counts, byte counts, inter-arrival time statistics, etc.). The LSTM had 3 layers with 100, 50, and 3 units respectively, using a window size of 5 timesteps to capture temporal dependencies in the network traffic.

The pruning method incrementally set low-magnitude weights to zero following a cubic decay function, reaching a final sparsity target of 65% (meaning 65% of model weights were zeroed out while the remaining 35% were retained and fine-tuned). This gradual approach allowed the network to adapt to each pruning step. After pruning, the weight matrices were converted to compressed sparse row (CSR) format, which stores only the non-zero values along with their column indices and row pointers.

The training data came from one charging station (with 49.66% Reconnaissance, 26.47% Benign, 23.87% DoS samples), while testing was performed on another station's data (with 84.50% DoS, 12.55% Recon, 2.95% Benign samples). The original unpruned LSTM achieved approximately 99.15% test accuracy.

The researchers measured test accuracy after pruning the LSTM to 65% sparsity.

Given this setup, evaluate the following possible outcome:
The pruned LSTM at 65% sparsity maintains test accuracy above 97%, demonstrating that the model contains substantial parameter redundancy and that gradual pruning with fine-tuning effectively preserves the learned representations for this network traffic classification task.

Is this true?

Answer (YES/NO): YES